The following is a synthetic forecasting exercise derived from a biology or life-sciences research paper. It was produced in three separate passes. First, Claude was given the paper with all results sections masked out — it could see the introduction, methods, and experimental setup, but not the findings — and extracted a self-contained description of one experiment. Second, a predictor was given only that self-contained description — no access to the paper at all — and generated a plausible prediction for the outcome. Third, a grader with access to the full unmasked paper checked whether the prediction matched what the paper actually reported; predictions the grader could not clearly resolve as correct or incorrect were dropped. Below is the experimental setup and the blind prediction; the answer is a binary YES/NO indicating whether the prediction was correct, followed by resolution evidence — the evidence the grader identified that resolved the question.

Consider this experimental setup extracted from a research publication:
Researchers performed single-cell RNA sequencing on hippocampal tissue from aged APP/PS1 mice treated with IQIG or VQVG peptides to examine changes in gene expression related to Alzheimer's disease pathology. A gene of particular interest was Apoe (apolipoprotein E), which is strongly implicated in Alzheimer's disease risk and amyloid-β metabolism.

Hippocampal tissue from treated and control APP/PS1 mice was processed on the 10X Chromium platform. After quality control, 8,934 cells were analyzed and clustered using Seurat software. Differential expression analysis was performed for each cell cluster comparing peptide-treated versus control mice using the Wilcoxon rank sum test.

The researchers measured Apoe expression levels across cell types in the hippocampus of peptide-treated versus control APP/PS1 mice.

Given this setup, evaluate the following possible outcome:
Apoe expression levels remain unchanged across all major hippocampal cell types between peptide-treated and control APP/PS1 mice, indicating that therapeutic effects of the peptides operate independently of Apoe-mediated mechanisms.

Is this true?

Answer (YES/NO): NO